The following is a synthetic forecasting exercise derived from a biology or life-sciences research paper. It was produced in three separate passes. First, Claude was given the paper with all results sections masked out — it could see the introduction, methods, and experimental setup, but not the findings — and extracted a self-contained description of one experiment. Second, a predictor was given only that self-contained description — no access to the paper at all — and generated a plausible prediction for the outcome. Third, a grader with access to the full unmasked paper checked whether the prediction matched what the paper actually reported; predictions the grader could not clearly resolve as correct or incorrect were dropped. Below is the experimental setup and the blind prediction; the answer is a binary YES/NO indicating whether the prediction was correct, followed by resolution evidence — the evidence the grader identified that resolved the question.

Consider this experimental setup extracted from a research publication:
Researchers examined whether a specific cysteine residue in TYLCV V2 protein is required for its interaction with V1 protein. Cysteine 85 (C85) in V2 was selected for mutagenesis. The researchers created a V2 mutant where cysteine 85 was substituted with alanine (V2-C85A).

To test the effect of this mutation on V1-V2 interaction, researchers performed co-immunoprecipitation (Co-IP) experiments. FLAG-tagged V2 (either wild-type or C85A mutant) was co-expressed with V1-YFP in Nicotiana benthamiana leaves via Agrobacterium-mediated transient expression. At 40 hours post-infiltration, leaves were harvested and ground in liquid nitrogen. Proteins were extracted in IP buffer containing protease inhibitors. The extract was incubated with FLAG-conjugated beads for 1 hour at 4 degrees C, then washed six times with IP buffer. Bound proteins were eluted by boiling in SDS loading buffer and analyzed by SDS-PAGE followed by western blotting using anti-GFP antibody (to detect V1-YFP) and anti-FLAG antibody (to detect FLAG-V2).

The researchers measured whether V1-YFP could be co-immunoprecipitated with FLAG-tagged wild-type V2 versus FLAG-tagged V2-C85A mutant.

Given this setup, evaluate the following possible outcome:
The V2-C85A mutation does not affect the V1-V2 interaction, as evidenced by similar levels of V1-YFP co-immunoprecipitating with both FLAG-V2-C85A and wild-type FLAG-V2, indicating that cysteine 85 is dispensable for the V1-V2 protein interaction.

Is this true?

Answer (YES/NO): NO